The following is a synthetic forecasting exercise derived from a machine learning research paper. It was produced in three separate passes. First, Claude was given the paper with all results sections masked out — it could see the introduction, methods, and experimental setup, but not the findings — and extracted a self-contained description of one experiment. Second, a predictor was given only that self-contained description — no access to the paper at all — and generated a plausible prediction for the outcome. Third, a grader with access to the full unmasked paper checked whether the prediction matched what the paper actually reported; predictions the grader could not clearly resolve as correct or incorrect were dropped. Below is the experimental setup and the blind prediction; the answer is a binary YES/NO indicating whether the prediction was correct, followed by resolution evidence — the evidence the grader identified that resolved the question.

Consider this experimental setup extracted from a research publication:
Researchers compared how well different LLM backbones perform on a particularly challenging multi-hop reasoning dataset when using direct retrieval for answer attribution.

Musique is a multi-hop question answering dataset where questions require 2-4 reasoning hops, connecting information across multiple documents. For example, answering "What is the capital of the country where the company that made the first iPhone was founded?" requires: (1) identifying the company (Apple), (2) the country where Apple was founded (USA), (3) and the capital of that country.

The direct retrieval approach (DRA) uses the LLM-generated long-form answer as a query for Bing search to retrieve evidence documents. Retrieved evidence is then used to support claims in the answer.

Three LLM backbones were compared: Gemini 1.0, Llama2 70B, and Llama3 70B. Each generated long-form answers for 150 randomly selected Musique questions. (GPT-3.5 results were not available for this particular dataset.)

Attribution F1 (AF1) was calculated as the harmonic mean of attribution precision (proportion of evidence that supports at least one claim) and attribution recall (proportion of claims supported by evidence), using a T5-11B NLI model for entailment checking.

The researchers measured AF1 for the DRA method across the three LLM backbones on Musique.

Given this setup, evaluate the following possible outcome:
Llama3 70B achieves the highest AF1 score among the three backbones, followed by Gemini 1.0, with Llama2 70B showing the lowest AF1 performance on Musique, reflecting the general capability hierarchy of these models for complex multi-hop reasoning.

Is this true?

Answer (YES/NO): NO